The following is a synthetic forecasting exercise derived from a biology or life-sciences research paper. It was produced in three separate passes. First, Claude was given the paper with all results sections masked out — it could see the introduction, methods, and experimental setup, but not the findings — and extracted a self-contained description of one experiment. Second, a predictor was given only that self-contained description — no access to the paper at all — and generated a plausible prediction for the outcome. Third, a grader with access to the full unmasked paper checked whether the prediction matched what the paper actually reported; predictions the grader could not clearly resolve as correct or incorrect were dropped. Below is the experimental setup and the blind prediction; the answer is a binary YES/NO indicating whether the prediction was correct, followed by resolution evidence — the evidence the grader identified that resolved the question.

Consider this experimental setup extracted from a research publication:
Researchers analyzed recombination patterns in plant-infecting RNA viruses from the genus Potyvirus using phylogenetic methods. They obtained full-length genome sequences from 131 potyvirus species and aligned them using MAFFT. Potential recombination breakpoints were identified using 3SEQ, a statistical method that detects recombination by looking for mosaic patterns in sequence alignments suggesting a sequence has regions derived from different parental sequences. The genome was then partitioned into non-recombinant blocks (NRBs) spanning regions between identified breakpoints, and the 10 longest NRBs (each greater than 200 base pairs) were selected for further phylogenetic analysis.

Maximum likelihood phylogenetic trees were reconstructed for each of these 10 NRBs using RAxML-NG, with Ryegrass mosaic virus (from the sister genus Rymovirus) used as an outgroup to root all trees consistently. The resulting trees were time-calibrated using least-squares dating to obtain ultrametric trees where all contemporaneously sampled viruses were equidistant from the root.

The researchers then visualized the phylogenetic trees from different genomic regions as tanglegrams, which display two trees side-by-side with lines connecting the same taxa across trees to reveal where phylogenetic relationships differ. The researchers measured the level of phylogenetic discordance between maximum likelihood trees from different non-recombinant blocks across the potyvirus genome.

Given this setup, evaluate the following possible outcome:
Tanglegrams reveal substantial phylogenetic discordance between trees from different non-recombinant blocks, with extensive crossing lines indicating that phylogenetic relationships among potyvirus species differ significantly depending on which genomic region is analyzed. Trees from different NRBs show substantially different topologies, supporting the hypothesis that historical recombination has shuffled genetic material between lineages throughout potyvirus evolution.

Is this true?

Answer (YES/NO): NO